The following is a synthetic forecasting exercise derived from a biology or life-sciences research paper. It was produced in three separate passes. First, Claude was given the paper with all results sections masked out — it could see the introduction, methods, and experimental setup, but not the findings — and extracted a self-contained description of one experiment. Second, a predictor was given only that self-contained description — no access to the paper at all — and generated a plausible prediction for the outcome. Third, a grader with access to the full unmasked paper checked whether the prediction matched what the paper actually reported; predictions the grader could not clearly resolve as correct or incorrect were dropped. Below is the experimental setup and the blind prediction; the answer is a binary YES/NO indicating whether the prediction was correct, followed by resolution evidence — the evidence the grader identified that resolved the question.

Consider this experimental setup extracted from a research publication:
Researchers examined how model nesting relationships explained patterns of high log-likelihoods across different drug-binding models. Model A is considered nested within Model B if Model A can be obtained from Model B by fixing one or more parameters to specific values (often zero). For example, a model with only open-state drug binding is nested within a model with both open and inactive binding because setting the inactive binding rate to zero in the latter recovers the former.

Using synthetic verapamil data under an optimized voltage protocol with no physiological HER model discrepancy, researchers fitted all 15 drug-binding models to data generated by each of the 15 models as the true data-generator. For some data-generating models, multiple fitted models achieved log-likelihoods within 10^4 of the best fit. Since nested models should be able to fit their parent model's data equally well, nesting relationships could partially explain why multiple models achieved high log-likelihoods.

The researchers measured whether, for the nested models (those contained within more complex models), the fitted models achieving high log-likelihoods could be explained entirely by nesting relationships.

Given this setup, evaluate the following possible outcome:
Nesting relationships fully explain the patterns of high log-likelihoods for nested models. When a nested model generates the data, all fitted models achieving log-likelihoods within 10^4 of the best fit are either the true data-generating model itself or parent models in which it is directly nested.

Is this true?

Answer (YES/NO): NO